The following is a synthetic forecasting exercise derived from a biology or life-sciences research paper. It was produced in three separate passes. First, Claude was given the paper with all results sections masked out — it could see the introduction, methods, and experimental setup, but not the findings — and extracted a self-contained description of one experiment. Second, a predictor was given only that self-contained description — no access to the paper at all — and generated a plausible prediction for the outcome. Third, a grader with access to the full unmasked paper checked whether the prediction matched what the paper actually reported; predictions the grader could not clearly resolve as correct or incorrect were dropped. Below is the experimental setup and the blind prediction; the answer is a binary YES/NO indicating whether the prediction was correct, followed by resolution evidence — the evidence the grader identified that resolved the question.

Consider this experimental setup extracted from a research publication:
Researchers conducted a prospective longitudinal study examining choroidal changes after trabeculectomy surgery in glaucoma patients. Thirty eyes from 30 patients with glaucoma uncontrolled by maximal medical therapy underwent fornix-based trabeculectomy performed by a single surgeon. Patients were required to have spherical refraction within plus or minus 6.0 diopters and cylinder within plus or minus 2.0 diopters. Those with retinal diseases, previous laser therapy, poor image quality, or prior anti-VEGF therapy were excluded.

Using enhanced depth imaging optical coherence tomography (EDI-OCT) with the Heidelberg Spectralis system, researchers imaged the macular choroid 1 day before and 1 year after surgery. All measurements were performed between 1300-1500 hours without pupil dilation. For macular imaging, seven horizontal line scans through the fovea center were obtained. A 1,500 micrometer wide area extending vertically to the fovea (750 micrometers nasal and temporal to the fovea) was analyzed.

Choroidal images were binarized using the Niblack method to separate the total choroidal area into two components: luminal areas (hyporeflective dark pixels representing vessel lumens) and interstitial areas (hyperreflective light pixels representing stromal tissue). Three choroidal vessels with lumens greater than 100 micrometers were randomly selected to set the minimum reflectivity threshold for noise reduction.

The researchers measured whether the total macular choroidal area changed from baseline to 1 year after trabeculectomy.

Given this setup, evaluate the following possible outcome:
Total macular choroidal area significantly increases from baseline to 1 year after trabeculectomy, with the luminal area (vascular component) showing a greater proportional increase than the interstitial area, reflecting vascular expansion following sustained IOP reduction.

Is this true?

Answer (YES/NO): NO